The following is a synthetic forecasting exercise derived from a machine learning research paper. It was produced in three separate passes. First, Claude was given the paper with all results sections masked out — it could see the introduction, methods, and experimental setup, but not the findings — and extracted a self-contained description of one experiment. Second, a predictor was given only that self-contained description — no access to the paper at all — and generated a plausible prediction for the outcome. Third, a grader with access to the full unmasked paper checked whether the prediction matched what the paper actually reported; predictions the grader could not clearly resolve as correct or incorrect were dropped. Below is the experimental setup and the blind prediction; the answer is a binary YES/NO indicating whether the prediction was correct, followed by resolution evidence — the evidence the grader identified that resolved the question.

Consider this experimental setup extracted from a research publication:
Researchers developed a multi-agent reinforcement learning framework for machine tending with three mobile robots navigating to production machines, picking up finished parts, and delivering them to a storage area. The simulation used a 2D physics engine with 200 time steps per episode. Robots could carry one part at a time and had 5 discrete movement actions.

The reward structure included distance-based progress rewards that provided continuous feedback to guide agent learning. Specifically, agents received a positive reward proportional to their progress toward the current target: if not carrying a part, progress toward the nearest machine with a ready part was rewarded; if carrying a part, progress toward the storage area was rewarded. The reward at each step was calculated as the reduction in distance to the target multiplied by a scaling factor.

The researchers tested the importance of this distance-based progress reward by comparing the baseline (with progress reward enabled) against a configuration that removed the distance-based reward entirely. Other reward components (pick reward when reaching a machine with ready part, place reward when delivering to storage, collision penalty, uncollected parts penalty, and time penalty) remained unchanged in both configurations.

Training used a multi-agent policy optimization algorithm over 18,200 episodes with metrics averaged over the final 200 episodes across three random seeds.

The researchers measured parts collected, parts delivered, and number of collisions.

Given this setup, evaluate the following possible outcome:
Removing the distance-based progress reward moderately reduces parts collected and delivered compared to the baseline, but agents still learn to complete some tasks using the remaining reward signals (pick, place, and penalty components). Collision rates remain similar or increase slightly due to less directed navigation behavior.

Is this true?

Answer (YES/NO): NO